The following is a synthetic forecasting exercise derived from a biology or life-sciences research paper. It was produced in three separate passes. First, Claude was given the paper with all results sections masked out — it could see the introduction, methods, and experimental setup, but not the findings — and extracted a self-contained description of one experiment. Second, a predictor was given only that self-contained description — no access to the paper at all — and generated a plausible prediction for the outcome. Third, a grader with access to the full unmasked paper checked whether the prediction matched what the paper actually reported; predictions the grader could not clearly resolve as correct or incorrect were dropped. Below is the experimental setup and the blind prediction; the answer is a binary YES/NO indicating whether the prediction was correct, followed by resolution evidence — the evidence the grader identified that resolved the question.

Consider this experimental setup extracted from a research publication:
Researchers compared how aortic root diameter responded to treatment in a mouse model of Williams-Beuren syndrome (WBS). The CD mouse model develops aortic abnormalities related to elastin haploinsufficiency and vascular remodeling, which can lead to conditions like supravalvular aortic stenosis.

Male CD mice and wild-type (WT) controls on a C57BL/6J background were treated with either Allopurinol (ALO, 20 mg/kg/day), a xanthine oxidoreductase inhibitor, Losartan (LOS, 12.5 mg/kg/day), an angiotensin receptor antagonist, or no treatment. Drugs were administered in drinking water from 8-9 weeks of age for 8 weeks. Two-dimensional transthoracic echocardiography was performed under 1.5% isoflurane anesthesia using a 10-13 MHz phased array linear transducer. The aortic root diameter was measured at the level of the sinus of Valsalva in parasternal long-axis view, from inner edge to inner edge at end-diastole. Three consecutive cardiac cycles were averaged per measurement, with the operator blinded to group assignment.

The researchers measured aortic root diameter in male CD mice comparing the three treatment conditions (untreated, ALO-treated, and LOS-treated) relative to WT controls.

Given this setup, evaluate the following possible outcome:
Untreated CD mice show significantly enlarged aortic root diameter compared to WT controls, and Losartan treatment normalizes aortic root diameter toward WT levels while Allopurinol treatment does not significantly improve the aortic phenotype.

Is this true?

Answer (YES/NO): NO